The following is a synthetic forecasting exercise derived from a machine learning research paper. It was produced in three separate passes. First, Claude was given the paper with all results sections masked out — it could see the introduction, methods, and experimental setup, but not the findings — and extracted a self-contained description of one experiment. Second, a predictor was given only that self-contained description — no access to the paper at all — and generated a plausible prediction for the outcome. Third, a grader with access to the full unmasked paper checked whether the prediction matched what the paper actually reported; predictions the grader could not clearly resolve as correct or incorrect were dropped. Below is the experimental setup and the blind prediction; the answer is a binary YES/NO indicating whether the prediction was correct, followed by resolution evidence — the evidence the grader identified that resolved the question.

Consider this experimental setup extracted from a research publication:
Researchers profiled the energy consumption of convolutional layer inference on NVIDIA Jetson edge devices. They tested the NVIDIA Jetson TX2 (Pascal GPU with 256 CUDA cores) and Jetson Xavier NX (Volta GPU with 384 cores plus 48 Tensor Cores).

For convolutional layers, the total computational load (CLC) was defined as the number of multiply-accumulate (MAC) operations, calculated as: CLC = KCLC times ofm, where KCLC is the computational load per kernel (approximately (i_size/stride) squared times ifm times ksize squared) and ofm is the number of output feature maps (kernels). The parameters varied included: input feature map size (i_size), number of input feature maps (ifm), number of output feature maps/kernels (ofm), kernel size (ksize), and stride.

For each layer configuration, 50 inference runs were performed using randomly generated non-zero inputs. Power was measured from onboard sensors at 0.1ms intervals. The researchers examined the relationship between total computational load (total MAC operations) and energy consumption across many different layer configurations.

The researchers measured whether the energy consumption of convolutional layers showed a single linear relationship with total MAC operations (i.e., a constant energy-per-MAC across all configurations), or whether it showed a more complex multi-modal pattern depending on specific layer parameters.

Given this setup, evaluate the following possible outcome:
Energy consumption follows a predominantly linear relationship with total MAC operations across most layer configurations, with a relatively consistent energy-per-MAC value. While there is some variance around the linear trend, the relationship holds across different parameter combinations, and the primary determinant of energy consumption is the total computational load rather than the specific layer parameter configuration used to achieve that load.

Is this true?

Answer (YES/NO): NO